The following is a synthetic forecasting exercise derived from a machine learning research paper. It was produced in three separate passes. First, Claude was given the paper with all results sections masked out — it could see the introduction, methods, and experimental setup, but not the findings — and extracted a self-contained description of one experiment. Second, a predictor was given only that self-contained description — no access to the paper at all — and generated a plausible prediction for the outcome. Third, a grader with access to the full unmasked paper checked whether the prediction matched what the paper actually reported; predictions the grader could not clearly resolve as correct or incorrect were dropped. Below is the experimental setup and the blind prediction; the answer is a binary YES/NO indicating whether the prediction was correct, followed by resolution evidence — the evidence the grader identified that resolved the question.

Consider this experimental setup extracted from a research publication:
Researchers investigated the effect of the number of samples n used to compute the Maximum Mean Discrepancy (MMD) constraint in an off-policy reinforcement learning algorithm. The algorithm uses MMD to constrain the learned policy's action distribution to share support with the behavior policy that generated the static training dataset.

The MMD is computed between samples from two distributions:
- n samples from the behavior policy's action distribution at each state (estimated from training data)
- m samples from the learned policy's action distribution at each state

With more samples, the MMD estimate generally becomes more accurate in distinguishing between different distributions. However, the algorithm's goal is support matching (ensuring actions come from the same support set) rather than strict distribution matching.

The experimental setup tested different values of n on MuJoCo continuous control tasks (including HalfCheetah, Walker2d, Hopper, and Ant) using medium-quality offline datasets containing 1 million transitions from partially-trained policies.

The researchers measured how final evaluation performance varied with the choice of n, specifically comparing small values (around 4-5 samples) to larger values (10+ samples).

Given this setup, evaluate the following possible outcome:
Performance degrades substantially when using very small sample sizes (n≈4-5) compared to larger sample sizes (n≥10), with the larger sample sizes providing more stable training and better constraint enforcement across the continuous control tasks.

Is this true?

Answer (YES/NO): NO